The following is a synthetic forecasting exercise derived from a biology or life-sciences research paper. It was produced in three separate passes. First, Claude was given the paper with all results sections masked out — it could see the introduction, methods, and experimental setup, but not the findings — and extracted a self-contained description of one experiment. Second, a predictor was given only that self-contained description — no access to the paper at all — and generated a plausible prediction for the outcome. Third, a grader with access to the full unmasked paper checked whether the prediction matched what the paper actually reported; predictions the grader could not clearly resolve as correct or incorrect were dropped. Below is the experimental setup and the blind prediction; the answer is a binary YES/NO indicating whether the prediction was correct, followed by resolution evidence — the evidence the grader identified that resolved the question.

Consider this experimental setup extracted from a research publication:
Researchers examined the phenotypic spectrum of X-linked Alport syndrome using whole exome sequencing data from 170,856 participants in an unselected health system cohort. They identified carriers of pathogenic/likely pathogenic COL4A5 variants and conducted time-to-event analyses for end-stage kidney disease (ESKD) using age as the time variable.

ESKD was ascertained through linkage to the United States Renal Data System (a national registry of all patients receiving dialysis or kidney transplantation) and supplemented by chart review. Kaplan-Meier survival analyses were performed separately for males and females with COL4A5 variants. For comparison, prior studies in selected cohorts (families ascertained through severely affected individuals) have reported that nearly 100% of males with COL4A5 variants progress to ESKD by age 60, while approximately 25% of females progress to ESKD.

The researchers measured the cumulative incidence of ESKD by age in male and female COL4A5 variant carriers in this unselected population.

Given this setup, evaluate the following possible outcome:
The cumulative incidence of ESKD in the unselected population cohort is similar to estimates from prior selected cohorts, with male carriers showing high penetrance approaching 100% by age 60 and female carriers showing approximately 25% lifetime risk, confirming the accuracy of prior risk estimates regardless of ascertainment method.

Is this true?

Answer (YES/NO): NO